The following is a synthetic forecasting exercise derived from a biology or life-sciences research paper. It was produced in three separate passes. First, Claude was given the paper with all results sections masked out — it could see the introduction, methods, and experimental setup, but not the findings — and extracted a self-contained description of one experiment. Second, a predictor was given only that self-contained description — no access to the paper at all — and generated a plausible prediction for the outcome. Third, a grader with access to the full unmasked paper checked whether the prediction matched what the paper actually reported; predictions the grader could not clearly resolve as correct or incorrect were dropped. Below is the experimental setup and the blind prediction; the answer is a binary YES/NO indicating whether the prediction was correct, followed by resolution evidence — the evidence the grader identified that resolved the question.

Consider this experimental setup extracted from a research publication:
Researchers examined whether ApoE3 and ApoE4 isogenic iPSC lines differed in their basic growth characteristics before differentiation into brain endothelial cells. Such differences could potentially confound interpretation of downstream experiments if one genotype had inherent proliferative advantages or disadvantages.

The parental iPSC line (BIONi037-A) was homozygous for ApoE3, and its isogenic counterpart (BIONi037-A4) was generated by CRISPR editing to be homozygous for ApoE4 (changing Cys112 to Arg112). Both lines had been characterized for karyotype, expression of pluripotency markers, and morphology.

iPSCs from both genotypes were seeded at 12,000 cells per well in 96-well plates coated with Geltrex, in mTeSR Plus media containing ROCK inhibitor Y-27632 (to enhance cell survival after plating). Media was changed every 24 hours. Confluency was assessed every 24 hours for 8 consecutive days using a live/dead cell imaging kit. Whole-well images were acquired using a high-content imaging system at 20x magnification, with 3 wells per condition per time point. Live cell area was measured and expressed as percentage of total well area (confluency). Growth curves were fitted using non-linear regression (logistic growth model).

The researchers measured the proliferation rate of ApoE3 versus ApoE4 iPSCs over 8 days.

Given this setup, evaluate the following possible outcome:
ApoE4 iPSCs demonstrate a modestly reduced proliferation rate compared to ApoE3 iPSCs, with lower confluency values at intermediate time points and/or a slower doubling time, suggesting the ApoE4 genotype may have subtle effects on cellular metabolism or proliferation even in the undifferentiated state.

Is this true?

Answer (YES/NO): NO